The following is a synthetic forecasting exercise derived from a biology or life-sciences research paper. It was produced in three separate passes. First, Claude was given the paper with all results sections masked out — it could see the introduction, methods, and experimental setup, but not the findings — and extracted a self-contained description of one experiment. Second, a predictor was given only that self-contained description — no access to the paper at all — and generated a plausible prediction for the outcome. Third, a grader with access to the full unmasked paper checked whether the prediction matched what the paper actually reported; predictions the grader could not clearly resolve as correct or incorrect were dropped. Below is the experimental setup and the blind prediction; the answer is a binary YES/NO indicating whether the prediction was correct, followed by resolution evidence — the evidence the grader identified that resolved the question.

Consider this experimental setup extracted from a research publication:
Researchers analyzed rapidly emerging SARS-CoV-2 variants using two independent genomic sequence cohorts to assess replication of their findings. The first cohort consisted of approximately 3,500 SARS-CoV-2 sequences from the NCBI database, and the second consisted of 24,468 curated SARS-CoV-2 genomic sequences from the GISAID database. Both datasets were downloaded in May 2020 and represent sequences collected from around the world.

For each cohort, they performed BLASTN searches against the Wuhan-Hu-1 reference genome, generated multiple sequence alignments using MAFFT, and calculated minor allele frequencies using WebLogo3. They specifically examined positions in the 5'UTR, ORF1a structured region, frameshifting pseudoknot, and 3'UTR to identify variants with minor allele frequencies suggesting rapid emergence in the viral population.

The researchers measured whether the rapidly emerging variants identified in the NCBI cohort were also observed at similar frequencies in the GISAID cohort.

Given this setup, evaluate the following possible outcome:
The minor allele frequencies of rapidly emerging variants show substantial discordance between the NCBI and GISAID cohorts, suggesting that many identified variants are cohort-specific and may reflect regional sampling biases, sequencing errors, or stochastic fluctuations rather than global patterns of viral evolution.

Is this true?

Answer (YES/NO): NO